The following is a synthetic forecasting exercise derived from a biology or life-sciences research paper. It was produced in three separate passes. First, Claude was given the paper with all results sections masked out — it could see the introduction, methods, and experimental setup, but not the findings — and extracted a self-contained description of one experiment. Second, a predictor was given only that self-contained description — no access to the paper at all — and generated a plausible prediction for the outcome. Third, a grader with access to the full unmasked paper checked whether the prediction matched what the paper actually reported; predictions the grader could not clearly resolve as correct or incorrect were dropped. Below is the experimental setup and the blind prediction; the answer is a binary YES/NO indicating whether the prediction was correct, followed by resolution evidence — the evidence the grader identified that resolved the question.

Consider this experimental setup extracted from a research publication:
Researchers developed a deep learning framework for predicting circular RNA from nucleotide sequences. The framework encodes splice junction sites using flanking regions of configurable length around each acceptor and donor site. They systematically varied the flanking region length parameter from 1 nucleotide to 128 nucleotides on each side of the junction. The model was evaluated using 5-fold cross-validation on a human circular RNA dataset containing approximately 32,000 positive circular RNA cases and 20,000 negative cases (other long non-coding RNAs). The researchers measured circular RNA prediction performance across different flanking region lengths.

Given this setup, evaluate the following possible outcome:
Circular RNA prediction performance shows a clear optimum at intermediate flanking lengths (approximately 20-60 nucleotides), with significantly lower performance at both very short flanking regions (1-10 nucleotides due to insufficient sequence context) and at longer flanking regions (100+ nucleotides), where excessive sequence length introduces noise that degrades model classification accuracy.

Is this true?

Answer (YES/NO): NO